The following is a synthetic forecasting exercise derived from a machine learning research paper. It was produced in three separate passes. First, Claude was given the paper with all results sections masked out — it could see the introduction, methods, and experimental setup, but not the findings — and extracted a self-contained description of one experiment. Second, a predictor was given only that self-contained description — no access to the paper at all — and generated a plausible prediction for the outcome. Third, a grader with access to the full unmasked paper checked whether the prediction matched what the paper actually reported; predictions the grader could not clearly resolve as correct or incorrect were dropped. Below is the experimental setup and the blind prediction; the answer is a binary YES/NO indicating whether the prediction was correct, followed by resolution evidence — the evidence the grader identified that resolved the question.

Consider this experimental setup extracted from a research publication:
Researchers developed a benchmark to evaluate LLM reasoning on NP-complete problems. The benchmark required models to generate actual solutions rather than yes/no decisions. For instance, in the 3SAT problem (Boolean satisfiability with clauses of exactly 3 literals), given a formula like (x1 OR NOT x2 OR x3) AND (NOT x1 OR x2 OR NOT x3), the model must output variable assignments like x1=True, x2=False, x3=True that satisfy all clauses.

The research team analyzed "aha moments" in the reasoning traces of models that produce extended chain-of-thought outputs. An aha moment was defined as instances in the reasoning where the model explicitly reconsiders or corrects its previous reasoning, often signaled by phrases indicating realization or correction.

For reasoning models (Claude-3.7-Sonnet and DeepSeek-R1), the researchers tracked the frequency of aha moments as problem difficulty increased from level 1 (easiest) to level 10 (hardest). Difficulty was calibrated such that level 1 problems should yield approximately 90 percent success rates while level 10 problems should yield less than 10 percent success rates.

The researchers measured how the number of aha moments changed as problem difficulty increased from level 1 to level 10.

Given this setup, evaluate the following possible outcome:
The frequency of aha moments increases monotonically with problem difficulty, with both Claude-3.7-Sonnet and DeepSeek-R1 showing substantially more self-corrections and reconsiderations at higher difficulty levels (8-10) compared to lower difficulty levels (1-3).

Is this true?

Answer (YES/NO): NO